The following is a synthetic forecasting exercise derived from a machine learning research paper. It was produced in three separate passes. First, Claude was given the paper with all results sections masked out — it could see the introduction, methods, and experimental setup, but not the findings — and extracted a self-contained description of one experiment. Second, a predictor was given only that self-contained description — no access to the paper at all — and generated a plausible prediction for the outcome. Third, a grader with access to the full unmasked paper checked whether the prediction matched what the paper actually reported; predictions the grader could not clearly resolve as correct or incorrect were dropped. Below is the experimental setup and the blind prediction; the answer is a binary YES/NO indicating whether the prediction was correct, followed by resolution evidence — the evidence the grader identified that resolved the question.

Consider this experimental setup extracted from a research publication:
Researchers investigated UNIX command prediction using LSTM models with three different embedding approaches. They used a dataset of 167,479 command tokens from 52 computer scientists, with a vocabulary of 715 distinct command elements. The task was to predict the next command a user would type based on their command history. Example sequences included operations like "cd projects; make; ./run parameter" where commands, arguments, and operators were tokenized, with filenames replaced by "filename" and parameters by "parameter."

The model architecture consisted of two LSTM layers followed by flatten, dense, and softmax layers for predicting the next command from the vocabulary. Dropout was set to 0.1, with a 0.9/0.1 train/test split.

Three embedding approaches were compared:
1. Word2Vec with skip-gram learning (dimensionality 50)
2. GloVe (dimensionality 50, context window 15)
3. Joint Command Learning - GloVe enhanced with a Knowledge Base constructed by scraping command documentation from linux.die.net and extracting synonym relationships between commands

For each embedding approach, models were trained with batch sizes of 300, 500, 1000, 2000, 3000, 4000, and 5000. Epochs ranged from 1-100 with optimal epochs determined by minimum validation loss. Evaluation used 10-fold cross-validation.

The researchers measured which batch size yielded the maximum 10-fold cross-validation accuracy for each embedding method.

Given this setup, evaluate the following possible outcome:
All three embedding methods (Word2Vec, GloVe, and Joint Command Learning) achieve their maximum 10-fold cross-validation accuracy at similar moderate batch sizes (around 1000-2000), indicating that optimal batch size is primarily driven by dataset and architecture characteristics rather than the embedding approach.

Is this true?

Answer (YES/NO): NO